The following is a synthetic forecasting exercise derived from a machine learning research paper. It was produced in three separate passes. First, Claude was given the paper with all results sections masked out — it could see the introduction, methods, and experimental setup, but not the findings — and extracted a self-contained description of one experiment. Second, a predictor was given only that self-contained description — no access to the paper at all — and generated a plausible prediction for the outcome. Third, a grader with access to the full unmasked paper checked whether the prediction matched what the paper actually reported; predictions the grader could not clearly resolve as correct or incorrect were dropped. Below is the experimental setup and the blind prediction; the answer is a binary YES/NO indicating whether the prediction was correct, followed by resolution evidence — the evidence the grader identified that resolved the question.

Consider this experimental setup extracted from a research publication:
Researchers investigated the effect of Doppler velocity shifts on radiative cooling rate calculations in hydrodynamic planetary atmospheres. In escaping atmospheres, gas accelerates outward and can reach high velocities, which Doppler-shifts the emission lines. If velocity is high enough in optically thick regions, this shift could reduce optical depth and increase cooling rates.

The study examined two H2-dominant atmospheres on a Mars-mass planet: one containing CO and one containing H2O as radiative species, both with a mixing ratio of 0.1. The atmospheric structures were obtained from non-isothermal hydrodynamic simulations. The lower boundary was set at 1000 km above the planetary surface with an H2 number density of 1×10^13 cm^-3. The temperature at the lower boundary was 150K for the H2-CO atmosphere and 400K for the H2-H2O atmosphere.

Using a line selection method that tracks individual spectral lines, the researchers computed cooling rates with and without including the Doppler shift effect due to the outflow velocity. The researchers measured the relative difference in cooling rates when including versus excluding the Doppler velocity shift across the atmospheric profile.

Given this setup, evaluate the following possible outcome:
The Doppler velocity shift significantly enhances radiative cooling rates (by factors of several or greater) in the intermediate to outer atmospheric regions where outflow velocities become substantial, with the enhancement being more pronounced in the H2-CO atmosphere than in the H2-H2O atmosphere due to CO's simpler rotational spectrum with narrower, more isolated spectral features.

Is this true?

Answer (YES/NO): NO